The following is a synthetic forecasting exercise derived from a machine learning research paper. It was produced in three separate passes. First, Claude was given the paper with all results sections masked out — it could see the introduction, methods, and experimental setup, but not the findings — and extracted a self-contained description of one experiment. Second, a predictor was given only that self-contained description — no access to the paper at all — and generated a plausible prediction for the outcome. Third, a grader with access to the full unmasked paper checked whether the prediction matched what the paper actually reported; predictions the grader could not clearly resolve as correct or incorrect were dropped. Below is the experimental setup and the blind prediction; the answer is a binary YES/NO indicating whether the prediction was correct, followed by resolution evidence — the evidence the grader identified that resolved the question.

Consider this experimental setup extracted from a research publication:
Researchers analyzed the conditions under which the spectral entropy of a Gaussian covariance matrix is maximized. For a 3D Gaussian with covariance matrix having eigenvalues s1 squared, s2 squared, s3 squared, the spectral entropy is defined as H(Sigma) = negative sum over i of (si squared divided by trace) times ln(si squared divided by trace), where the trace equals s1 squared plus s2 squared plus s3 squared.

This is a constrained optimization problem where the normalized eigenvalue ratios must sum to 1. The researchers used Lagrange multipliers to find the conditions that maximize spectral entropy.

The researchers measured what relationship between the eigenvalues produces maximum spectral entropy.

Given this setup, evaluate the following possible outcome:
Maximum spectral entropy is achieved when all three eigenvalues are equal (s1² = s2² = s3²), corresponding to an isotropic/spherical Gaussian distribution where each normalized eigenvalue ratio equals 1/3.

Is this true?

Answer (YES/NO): YES